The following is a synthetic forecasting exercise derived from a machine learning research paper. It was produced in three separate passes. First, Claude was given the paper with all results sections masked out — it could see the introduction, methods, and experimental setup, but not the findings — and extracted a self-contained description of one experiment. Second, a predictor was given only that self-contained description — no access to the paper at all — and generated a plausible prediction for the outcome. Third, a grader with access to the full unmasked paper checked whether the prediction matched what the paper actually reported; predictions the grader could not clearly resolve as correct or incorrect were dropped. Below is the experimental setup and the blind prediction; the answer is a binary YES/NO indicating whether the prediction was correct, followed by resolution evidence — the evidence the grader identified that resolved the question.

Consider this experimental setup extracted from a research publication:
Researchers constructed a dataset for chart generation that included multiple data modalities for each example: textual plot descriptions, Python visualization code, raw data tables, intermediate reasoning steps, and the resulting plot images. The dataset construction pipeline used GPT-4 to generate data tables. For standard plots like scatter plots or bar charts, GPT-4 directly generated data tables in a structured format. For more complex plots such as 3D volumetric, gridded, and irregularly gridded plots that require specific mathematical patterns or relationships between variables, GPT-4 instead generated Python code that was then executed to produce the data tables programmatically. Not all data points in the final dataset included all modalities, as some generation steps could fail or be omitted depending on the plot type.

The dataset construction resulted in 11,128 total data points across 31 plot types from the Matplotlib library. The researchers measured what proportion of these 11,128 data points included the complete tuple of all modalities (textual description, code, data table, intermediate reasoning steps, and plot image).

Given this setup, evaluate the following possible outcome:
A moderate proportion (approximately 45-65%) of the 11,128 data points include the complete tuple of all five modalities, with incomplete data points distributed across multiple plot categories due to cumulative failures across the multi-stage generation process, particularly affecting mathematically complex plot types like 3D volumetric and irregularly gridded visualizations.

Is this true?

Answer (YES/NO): NO